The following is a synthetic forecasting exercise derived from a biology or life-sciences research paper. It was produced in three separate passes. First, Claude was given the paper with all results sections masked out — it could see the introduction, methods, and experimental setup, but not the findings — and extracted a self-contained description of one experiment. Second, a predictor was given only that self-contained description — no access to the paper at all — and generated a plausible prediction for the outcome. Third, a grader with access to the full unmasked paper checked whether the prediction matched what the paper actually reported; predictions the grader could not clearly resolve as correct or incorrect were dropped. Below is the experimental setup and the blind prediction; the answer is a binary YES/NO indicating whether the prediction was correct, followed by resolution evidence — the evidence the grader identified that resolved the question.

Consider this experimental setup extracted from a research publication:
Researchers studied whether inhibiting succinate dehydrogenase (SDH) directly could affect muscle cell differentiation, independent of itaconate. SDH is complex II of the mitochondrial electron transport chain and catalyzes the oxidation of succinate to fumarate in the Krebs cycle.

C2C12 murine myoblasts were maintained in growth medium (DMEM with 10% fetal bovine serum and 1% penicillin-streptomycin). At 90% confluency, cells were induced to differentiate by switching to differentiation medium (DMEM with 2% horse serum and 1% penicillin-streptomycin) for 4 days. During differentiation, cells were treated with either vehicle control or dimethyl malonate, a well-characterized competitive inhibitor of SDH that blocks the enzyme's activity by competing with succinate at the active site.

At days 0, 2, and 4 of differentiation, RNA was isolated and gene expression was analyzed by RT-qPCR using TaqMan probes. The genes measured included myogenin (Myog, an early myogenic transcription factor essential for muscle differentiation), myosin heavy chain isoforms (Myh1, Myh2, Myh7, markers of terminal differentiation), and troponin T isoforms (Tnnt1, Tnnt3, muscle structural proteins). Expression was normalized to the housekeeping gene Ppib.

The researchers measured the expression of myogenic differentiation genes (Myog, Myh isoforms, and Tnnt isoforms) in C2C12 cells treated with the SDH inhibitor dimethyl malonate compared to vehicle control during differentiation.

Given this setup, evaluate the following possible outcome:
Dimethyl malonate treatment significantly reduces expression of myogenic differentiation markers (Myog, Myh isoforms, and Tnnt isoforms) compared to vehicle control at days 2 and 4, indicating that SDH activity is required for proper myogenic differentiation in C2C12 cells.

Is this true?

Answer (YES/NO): YES